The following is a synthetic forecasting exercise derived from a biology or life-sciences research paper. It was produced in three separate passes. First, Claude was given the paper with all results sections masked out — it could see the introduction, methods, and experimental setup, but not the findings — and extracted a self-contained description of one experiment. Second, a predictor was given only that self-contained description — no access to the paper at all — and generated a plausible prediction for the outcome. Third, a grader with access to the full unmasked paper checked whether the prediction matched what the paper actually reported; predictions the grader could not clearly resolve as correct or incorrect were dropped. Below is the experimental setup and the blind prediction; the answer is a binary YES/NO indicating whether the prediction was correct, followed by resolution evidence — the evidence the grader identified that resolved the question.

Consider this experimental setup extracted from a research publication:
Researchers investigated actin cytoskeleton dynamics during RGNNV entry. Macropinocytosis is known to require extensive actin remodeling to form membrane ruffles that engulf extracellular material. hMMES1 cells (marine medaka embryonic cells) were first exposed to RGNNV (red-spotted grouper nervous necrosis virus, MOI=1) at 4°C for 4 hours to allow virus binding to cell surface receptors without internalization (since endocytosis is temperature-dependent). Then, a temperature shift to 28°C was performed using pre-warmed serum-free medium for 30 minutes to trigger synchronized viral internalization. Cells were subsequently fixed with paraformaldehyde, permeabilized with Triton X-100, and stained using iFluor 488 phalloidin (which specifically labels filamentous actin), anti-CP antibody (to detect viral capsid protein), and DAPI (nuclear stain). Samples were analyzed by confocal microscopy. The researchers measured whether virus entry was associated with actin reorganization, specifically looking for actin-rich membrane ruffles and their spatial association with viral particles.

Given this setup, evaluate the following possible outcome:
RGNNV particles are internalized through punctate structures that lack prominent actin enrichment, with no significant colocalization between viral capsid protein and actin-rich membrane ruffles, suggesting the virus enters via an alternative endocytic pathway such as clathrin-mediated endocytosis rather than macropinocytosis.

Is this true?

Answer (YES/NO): NO